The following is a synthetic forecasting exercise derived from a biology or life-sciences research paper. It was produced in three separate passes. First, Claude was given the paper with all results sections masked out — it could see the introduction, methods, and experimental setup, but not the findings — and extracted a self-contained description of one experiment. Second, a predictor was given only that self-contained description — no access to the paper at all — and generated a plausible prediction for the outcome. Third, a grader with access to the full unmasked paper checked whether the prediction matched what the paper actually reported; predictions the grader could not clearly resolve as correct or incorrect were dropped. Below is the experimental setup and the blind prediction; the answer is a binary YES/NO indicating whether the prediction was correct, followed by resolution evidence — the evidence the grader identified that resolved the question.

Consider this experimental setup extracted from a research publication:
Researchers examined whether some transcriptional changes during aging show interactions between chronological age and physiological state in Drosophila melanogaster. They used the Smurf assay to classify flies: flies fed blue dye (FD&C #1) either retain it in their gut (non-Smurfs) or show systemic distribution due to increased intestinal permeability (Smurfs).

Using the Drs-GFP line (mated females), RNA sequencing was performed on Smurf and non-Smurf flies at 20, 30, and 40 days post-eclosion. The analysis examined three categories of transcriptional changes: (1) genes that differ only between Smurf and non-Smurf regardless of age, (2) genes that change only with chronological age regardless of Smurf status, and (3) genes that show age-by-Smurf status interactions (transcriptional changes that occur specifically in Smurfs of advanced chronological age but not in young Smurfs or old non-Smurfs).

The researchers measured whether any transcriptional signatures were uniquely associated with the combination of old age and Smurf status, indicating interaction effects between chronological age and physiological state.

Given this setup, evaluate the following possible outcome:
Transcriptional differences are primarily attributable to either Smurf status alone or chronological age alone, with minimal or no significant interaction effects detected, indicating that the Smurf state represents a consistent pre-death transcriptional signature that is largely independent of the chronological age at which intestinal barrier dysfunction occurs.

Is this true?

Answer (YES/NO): NO